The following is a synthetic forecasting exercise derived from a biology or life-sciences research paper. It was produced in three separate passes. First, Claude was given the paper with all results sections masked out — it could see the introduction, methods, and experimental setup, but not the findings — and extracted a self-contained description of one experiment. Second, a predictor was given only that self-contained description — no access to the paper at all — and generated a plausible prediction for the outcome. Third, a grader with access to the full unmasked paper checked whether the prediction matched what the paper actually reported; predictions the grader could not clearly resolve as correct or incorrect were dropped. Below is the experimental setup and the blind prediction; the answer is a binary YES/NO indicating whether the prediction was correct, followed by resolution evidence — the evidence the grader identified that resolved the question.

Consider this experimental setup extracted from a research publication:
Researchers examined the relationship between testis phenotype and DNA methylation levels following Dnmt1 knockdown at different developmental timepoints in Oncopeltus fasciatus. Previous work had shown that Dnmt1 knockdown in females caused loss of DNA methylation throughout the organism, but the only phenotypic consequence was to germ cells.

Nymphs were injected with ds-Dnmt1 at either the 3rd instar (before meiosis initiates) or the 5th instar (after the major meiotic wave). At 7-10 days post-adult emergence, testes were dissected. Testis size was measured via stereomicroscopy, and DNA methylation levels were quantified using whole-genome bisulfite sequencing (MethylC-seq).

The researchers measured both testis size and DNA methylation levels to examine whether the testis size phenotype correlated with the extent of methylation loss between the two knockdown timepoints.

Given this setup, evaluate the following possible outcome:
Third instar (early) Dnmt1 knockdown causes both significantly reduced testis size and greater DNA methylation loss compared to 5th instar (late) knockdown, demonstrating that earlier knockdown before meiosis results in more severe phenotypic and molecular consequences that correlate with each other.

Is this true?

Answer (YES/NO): YES